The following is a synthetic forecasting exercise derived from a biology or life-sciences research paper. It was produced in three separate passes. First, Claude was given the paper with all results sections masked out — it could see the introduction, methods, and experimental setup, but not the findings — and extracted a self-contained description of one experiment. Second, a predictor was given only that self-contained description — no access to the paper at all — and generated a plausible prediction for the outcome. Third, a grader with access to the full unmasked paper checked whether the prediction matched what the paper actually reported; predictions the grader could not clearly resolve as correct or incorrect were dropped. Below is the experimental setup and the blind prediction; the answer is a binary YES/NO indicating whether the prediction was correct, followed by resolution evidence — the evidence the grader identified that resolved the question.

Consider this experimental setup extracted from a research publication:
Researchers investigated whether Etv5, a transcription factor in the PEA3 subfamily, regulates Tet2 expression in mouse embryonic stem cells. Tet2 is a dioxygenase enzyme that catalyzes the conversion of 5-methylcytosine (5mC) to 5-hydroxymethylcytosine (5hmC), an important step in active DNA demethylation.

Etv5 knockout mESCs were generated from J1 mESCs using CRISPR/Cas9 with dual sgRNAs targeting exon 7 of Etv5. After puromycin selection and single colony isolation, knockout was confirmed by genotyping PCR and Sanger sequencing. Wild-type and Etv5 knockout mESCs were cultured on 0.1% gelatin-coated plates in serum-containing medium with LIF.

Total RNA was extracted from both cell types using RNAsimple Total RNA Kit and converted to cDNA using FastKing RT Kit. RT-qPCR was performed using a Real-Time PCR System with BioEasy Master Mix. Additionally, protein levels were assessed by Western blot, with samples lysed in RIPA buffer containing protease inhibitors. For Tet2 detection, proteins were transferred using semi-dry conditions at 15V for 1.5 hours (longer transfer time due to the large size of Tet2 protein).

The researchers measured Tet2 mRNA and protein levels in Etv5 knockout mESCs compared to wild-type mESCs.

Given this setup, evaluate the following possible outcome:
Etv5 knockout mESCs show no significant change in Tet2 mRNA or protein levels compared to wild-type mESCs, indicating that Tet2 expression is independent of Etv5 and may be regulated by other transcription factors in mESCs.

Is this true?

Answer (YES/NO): NO